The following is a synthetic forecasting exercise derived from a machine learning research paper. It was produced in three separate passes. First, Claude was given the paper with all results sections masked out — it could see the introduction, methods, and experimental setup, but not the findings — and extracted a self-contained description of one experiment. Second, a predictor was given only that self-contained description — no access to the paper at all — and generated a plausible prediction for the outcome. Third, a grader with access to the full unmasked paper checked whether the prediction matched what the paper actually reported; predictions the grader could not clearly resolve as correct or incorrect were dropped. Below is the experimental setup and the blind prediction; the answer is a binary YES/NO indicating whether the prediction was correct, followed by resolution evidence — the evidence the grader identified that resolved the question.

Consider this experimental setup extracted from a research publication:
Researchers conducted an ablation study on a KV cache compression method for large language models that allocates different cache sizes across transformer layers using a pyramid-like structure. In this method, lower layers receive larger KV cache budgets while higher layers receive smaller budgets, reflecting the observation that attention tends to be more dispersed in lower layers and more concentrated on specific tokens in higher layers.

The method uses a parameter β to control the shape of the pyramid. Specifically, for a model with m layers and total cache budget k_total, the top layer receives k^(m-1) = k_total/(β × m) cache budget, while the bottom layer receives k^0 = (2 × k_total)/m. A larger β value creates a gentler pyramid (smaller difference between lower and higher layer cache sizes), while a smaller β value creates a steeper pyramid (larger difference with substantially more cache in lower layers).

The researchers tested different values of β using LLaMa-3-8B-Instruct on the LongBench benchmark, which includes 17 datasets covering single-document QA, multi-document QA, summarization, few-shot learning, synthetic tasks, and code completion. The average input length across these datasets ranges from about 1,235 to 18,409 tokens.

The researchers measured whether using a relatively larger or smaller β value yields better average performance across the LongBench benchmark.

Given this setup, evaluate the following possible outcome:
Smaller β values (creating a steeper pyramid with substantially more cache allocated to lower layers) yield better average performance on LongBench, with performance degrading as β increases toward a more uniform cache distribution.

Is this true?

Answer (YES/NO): NO